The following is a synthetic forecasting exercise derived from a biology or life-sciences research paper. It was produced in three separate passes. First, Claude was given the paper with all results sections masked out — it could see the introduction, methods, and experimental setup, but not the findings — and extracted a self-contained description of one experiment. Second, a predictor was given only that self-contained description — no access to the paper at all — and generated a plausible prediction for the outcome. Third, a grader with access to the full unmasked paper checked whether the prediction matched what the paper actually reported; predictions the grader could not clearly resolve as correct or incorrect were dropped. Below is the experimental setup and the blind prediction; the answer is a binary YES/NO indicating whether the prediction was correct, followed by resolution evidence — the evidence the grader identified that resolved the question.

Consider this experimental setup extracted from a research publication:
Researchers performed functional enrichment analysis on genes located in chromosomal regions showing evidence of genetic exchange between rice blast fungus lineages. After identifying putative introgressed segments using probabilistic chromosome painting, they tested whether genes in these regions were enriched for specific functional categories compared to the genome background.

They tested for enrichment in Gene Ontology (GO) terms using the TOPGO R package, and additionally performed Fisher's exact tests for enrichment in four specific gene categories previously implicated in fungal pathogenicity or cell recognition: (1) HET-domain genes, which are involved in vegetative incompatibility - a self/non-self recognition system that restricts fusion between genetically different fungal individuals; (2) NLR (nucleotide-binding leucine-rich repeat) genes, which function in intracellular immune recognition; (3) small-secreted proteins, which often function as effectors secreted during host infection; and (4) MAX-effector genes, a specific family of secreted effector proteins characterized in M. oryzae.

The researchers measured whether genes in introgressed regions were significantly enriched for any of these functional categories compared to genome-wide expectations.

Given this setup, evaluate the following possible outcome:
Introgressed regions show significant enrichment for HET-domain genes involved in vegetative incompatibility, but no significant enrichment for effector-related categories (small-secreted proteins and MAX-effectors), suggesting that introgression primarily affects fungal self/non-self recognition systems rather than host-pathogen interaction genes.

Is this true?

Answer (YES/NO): NO